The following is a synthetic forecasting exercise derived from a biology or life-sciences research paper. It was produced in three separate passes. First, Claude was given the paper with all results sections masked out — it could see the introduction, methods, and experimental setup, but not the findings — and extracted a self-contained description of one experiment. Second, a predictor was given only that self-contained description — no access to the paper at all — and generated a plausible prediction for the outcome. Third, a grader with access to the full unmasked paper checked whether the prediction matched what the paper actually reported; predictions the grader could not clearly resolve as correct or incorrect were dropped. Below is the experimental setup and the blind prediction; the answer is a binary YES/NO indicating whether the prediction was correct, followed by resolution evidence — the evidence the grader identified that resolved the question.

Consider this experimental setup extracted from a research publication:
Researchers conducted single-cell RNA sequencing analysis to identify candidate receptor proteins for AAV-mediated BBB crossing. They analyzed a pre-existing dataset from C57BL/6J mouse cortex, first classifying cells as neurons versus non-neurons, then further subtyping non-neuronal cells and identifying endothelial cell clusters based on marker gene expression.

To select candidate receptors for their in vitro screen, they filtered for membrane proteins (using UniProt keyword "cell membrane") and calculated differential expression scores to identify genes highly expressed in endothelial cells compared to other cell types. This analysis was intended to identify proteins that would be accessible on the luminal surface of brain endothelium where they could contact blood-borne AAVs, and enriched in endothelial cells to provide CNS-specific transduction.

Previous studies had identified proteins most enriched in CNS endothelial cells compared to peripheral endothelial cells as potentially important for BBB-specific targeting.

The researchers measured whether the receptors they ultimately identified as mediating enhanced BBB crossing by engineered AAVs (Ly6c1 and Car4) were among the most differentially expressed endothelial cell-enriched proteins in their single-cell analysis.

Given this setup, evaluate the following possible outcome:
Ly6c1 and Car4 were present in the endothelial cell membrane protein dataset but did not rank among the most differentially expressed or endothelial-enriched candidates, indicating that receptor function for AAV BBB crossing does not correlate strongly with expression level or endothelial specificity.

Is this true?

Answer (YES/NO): YES